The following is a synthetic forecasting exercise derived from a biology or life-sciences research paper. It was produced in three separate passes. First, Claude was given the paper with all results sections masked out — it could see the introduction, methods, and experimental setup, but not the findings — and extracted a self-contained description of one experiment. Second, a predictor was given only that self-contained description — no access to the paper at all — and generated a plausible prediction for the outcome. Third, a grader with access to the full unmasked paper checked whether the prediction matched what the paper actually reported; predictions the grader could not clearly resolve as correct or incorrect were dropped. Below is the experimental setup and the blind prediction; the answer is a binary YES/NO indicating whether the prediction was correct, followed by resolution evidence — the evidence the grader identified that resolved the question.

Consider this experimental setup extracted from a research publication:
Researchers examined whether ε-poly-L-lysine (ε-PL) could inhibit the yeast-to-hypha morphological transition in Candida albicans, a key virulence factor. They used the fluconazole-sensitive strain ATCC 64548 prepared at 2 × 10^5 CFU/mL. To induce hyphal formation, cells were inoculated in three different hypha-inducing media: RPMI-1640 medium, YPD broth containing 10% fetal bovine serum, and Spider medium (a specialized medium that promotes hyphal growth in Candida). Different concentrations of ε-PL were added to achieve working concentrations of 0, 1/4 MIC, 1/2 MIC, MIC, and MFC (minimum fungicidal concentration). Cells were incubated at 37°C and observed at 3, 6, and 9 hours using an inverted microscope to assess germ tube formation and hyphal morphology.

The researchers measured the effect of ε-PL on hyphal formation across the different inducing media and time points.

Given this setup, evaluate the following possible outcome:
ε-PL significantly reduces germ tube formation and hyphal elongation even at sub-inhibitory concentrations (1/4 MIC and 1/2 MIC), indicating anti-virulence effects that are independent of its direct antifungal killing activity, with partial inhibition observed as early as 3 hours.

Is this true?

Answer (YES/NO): NO